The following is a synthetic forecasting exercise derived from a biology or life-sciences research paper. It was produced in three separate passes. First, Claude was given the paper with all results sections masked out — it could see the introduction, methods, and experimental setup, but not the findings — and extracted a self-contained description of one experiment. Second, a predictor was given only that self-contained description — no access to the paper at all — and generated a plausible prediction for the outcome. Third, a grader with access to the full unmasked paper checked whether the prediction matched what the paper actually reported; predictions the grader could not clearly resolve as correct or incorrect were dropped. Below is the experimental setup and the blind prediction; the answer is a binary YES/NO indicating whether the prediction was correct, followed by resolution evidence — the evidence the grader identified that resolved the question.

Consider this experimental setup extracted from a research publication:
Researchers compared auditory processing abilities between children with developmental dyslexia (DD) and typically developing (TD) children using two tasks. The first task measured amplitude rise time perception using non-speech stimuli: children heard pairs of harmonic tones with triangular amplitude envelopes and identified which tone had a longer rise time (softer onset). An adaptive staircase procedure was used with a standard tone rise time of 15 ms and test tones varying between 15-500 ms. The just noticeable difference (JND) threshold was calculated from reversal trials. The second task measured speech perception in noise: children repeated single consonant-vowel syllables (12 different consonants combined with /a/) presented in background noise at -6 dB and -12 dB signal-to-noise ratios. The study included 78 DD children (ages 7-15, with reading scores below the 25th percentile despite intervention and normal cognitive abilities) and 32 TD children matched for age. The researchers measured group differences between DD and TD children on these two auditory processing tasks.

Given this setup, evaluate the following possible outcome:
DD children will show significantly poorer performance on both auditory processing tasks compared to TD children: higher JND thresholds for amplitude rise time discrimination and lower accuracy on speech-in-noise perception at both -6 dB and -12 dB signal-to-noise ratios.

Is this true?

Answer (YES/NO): NO